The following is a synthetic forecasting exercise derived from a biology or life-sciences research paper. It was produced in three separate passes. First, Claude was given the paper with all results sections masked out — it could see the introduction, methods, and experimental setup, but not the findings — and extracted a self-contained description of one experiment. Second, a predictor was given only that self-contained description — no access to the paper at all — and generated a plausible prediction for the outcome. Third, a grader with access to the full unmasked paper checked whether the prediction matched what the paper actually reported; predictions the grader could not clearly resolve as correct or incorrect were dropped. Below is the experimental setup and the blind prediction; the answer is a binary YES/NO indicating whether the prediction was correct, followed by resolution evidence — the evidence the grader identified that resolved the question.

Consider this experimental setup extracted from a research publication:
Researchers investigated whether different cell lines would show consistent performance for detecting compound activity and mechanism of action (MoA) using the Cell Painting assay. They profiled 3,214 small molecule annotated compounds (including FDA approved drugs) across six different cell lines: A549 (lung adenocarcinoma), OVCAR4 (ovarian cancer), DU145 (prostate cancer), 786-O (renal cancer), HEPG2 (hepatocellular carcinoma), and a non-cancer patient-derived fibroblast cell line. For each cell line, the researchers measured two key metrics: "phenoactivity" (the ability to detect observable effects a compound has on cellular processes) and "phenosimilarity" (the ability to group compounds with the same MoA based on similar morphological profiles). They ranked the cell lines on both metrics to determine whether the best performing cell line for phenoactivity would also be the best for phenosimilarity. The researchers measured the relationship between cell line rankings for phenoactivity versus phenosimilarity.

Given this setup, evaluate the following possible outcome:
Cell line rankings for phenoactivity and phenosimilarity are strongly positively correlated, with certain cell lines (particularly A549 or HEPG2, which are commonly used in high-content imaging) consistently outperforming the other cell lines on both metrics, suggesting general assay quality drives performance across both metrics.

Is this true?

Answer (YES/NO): NO